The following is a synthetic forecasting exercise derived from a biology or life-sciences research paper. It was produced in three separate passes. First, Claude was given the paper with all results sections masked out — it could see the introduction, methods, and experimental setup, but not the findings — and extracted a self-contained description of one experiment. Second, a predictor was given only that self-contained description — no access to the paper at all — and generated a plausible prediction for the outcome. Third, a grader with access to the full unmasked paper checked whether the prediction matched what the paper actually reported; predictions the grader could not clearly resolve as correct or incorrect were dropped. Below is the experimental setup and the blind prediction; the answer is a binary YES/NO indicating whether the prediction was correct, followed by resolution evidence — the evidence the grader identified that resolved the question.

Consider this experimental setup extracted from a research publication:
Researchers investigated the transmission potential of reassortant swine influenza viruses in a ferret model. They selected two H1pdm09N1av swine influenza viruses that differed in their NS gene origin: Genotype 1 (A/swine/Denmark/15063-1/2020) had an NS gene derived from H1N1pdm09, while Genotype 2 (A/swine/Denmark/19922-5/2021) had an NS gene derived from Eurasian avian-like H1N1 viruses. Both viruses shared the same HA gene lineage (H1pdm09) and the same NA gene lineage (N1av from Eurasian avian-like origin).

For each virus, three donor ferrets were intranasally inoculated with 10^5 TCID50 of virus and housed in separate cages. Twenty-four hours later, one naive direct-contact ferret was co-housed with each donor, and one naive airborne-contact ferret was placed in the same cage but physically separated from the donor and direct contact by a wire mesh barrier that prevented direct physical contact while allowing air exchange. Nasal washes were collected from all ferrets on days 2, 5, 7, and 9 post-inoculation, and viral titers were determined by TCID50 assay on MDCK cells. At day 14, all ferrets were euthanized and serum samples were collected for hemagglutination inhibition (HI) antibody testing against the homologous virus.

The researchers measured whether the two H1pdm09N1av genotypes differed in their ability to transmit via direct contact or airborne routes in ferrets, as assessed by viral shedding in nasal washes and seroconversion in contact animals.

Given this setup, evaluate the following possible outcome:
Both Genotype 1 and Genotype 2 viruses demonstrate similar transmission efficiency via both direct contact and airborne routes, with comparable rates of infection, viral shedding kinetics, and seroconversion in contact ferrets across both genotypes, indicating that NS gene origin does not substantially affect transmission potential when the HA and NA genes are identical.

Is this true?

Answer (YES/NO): NO